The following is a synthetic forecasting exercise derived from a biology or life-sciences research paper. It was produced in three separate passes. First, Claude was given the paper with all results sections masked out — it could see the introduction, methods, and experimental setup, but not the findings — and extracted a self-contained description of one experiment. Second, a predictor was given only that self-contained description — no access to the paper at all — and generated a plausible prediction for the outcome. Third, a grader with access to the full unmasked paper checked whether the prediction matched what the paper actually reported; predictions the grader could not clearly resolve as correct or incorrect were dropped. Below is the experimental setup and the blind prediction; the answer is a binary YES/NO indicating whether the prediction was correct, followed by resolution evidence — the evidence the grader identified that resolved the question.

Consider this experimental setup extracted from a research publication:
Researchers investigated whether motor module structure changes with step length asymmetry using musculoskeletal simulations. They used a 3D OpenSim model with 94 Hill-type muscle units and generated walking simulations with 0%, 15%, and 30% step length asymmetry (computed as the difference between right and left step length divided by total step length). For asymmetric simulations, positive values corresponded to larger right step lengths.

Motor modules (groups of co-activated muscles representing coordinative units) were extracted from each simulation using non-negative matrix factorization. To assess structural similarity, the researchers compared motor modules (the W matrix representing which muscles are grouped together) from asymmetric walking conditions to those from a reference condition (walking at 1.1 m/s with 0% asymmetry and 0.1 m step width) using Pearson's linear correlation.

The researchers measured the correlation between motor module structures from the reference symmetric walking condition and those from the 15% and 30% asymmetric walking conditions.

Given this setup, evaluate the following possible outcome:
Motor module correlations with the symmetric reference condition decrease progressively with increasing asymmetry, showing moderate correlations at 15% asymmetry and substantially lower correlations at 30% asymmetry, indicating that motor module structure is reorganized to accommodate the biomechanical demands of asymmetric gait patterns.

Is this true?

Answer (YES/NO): NO